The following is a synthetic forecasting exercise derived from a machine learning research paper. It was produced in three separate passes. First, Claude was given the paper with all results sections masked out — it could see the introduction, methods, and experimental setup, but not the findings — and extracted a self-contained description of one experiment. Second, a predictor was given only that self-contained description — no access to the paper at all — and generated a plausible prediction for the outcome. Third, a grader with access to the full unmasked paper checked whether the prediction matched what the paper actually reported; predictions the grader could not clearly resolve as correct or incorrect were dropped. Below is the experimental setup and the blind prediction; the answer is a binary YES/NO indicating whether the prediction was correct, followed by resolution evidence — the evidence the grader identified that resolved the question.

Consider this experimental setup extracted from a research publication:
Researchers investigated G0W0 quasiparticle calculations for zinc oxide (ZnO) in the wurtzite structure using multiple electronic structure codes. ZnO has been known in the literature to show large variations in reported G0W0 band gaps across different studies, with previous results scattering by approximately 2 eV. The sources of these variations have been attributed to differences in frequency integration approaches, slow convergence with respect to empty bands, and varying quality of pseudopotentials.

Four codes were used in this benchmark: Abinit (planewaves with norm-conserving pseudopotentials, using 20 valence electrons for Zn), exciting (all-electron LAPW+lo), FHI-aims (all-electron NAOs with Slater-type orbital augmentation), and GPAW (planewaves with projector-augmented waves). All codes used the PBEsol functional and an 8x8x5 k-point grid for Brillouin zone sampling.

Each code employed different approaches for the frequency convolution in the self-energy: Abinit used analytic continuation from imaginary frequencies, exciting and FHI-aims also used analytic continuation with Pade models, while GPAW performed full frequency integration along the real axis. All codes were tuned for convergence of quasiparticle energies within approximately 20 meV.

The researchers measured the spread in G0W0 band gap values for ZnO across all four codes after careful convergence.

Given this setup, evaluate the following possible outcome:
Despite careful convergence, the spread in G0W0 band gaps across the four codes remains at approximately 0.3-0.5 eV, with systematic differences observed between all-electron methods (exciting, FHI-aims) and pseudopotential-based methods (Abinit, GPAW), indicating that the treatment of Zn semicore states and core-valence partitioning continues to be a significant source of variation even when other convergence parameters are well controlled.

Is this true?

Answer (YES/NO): YES